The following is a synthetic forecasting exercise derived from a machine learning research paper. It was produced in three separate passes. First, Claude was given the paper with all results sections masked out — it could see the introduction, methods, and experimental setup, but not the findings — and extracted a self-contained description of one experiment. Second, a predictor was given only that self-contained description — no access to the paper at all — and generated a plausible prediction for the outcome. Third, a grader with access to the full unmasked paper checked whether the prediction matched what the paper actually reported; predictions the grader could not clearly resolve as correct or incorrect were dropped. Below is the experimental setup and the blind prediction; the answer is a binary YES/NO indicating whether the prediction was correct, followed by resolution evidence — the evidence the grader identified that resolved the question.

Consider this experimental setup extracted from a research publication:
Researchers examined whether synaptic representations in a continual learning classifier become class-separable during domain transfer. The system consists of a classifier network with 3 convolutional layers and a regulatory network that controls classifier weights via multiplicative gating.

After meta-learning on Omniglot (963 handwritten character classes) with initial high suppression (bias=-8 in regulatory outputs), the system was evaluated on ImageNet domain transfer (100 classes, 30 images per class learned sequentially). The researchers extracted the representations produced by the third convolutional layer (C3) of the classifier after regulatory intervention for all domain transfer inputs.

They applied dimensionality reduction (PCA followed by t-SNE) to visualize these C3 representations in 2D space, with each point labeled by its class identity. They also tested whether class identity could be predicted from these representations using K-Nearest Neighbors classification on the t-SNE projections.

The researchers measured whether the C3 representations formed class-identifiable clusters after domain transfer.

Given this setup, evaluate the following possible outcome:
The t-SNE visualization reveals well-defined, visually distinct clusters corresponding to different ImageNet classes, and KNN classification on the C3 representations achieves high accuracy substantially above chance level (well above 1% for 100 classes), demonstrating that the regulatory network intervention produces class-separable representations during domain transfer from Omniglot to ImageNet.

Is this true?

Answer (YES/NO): NO